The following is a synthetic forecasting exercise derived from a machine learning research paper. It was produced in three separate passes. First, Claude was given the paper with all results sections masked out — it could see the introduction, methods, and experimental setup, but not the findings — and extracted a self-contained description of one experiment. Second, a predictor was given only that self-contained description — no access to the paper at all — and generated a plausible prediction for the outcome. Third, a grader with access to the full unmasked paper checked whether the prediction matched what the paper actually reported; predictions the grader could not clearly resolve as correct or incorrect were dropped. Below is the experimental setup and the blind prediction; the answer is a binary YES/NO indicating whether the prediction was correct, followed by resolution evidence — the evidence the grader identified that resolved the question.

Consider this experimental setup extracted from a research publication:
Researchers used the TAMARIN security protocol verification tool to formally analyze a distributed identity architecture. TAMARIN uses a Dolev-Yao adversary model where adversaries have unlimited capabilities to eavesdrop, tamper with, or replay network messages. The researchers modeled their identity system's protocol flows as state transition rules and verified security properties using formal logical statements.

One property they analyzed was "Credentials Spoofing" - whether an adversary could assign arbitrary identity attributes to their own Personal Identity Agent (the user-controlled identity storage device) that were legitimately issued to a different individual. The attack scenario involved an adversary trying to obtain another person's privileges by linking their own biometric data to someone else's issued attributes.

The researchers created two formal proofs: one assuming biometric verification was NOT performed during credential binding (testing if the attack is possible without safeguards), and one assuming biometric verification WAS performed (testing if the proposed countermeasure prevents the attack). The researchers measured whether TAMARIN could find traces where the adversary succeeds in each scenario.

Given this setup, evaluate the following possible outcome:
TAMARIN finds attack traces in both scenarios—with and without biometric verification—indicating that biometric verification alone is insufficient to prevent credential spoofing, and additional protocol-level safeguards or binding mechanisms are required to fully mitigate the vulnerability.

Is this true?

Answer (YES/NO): NO